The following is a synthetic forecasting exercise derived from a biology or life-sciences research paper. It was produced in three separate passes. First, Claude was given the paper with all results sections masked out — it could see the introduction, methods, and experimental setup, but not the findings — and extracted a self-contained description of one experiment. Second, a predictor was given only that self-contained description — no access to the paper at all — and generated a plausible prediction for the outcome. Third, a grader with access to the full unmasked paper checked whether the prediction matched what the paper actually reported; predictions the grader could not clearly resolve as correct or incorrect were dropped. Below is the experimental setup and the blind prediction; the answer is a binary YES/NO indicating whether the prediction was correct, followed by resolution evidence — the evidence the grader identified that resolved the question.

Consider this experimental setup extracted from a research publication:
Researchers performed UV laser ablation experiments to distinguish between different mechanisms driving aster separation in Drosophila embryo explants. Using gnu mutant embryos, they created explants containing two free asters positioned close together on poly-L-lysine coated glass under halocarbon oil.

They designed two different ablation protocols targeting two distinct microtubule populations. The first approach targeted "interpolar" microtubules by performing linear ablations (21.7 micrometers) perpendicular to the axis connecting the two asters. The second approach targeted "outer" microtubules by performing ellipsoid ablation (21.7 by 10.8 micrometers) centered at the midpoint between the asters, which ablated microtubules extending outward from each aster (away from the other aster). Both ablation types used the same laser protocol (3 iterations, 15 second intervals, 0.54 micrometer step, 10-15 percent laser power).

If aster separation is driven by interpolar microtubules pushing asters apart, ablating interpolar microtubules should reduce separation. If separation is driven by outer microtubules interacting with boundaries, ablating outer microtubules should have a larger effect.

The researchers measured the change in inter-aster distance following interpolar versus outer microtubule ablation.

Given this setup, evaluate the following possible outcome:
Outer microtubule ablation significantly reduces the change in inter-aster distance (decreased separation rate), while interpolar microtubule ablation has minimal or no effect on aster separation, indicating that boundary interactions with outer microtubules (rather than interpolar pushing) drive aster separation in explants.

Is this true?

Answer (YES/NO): NO